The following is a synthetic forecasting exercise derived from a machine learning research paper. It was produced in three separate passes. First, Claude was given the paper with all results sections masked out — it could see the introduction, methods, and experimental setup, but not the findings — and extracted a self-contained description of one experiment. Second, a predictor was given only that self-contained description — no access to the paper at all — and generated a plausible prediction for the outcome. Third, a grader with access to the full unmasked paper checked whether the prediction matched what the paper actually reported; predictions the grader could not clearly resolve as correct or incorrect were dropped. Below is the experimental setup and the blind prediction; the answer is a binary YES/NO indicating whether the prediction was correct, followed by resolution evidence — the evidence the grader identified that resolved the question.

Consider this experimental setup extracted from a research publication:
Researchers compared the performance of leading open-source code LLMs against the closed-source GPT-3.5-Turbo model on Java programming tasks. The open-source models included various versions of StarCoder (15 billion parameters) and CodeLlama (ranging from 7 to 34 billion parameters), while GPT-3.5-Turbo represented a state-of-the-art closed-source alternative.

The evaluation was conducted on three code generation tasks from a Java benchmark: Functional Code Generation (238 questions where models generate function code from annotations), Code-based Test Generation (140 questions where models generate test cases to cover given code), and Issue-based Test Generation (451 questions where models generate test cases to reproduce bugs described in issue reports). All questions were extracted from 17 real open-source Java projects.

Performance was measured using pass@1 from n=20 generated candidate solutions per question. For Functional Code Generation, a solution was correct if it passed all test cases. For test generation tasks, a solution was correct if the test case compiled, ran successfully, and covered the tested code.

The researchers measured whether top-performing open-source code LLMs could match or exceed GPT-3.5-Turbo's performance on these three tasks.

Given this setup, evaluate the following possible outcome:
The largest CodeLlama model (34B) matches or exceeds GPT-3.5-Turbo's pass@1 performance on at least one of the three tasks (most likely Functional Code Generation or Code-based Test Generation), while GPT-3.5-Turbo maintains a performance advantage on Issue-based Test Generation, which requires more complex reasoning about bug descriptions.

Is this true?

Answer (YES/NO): NO